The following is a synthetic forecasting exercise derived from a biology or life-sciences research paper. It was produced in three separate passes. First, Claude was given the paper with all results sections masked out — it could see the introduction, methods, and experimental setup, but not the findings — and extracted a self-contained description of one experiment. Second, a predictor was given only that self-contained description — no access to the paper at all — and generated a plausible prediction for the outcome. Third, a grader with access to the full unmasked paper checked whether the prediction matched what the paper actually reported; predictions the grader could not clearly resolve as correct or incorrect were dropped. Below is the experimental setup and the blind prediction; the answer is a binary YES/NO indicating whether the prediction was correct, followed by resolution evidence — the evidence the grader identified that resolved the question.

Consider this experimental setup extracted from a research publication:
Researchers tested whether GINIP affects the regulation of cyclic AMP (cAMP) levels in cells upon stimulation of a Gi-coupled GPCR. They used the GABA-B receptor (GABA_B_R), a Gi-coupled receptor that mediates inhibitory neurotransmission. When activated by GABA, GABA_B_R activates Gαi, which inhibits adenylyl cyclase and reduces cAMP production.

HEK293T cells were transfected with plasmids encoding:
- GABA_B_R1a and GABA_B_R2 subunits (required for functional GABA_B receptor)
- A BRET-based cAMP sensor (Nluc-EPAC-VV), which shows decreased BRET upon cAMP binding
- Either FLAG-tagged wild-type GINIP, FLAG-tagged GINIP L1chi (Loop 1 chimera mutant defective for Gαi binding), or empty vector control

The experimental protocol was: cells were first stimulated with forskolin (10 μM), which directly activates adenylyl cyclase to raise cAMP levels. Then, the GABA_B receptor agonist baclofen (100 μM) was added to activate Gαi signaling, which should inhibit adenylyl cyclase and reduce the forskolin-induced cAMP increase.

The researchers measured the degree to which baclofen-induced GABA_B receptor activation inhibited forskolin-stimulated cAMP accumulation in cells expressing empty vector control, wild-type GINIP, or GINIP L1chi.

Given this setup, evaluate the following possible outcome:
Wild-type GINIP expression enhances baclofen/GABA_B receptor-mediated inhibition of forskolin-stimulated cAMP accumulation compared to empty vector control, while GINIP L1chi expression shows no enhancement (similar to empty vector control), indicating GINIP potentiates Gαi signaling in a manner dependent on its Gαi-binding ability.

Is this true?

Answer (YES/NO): NO